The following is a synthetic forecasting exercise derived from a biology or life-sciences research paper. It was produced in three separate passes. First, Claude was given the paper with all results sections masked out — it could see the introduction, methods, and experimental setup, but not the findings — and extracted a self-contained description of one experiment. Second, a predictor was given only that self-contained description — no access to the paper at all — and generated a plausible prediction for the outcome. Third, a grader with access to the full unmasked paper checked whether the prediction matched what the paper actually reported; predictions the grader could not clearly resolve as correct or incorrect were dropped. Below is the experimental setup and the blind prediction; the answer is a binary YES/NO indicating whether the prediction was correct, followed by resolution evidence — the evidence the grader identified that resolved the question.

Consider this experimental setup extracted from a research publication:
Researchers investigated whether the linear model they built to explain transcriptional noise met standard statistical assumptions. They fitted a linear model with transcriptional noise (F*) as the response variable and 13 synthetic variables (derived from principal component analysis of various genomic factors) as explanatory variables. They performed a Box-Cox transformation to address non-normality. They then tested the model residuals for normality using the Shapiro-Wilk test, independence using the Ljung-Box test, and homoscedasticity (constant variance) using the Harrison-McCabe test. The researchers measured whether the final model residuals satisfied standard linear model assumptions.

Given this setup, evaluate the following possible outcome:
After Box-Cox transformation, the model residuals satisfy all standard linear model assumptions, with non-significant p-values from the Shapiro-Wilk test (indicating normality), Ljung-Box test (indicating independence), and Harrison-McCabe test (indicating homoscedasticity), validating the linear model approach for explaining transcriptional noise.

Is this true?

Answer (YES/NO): NO